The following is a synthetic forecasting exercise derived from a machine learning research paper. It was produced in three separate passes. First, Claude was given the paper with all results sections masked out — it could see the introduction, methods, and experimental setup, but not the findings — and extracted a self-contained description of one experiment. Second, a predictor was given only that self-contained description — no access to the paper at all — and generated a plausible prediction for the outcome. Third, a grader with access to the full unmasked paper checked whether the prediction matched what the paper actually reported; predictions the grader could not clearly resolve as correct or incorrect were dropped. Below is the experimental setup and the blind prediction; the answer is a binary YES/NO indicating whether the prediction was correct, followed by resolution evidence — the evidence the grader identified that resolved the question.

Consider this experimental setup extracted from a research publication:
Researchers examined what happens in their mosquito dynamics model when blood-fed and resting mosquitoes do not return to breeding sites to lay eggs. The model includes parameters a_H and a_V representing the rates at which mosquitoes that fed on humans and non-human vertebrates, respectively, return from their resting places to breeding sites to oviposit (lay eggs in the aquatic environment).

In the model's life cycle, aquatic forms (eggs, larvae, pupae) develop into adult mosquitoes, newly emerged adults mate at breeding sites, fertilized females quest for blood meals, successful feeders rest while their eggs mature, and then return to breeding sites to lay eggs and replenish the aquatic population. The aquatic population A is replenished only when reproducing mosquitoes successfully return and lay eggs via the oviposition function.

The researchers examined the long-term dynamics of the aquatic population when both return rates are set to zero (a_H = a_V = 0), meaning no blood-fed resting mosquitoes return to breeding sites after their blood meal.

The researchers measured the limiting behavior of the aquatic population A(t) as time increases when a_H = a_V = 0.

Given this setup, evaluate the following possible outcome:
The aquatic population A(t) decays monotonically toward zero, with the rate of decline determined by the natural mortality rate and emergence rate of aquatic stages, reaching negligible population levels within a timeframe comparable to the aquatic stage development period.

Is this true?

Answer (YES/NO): NO